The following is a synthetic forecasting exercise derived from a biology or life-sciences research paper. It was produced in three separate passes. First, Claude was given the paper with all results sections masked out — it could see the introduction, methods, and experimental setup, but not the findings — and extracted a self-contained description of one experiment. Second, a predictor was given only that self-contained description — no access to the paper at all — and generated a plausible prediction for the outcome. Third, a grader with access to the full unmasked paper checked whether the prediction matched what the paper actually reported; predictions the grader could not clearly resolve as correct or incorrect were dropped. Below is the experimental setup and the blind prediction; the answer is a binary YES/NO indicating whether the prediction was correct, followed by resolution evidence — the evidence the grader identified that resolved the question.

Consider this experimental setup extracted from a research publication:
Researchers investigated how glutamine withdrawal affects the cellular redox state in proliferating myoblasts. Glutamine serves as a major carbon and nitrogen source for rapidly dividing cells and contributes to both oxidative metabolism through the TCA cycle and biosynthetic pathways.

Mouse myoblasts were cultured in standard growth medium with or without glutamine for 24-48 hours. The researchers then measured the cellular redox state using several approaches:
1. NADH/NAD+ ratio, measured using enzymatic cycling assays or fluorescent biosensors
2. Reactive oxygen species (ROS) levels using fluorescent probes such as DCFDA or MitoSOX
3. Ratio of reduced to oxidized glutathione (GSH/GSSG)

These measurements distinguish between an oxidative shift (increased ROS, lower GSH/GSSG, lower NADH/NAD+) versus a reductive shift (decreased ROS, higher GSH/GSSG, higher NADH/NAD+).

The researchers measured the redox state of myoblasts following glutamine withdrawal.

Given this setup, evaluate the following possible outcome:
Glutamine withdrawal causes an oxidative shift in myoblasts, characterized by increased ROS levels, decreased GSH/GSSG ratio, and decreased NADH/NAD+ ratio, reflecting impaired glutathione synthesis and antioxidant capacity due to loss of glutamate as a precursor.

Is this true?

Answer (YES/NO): NO